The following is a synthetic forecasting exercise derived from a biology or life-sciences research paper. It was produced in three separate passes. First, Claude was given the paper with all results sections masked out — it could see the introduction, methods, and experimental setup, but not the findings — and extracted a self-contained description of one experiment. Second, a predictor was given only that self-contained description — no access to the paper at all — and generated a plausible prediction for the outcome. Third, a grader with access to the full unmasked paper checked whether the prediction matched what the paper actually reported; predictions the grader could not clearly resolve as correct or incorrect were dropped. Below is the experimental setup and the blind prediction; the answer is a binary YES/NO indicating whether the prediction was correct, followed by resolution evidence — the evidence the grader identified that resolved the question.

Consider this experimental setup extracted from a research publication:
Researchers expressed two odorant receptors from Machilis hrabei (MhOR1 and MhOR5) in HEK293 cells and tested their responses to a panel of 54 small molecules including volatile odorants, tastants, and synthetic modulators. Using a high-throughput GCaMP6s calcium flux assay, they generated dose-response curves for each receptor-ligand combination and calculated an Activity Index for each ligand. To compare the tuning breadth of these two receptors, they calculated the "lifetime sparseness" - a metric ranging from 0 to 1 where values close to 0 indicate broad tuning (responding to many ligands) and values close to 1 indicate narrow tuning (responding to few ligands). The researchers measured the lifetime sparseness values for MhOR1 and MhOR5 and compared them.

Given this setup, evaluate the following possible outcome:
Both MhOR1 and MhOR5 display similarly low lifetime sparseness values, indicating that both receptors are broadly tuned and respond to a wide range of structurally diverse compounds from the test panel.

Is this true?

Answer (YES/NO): NO